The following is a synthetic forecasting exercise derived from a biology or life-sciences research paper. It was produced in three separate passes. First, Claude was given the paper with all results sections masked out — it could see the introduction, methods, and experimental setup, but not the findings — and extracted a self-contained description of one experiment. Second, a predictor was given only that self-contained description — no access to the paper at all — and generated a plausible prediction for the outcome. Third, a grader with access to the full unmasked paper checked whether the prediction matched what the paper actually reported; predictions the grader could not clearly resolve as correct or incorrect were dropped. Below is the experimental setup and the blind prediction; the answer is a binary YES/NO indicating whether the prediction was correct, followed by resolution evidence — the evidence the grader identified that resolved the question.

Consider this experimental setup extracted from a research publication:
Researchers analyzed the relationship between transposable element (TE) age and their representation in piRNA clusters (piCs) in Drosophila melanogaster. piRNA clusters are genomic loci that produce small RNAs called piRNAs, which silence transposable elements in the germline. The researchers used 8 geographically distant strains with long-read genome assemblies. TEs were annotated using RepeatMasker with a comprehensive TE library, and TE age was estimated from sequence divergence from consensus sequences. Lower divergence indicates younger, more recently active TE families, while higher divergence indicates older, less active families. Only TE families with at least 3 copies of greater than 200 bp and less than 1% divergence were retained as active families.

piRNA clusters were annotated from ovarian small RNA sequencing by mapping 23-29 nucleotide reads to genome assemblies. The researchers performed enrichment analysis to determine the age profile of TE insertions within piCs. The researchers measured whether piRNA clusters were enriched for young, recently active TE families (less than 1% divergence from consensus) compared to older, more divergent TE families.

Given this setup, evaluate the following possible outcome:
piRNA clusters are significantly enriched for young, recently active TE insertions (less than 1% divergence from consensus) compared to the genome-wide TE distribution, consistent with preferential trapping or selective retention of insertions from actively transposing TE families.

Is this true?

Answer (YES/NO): NO